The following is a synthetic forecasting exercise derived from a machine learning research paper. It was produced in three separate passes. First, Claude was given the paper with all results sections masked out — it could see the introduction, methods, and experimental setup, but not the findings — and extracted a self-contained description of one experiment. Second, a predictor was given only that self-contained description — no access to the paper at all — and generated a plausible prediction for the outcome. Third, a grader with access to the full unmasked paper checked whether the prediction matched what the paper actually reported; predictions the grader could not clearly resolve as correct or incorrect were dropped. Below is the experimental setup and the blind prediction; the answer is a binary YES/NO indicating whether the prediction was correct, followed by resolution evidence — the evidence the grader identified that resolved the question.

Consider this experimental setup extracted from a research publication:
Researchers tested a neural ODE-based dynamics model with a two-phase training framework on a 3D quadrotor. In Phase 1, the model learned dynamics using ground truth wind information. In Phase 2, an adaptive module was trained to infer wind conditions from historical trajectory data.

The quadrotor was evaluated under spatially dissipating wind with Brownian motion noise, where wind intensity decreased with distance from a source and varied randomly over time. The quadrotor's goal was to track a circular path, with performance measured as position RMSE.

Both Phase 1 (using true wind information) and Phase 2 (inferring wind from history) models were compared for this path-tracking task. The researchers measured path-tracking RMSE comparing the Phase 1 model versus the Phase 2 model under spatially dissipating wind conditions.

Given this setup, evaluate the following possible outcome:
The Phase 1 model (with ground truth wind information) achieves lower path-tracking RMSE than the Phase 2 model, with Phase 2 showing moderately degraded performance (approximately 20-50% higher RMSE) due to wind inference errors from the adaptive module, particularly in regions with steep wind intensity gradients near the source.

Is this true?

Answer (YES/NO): NO